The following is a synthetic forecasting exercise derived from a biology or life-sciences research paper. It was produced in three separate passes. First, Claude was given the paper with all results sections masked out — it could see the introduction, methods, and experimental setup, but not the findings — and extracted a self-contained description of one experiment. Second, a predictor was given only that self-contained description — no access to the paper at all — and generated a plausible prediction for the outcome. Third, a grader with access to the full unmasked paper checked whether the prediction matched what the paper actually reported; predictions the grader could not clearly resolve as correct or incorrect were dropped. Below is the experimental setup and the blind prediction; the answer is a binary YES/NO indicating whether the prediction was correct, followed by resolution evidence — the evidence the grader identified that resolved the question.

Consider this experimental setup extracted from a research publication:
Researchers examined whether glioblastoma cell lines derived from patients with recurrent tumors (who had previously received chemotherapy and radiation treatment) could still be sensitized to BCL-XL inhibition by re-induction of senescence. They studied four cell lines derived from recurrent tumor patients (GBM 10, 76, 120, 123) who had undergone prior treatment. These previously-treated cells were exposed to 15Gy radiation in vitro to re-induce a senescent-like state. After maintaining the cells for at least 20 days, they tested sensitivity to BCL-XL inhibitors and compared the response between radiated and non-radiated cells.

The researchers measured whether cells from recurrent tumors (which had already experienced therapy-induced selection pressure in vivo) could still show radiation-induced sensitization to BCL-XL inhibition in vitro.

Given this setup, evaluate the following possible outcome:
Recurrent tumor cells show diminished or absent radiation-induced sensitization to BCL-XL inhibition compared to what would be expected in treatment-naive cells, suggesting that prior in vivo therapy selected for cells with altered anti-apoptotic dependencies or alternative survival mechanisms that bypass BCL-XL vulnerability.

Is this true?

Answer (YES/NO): NO